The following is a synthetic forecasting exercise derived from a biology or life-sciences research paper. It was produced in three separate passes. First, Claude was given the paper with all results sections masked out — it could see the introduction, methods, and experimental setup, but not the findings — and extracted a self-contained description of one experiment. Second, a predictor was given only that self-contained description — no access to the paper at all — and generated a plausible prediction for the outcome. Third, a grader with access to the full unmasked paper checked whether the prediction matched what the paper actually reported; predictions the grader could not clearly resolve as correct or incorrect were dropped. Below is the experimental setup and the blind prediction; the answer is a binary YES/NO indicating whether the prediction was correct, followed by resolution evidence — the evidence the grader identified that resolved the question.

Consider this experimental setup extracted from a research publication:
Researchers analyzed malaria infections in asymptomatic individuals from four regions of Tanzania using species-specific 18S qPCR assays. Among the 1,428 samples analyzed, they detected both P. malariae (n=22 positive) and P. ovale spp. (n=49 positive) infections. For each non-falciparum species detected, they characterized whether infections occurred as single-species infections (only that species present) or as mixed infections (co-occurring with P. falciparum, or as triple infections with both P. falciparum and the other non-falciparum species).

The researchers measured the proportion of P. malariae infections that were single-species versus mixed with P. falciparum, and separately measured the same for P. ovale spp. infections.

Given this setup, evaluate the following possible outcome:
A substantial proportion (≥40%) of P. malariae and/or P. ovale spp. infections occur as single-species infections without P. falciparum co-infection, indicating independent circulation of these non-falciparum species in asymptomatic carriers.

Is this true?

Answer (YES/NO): YES